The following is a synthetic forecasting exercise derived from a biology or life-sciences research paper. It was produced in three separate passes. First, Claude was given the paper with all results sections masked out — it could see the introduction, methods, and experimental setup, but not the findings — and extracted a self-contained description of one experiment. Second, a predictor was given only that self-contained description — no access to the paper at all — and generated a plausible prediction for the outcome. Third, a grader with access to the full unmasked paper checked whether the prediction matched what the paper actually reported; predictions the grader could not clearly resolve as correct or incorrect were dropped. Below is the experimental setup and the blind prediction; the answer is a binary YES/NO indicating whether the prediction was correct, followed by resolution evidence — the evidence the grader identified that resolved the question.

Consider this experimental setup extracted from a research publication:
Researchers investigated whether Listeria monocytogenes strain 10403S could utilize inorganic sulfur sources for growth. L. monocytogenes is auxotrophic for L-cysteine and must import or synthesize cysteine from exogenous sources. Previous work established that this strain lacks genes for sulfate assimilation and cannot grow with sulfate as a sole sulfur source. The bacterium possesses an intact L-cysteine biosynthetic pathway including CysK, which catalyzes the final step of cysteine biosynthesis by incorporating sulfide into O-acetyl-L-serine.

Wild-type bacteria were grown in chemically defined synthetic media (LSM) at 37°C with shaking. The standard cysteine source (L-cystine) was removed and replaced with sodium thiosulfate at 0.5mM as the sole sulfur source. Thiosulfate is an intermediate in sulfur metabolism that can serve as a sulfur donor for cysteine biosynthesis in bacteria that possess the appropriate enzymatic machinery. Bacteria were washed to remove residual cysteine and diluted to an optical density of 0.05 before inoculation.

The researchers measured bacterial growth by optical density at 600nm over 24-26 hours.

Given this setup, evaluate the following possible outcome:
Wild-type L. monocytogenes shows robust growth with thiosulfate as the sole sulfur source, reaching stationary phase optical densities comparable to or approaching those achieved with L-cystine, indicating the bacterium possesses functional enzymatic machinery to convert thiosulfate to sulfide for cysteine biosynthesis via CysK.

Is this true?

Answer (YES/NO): YES